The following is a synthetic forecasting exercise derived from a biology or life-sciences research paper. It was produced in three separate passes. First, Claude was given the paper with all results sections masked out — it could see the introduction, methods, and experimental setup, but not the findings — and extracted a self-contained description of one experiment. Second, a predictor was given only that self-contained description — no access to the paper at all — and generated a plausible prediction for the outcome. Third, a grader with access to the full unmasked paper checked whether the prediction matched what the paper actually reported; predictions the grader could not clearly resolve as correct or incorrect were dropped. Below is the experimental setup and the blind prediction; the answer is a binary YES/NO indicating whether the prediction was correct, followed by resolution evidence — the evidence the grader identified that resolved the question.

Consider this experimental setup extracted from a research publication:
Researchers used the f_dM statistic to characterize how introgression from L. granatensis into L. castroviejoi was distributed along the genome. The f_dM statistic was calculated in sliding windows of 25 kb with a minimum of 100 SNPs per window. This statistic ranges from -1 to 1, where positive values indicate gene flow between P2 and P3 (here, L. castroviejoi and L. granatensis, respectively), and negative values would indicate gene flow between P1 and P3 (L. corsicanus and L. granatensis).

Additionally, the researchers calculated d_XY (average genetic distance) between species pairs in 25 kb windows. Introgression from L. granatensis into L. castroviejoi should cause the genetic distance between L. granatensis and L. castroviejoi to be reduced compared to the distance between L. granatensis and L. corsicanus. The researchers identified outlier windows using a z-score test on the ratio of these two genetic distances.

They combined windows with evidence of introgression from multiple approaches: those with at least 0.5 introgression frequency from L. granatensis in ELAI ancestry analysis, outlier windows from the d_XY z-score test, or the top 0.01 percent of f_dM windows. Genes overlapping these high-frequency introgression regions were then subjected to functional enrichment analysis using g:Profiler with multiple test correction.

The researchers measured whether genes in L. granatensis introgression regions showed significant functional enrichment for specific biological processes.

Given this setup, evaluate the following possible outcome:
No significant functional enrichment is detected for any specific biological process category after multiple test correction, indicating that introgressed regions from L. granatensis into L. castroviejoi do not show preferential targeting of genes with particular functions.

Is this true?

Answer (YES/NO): YES